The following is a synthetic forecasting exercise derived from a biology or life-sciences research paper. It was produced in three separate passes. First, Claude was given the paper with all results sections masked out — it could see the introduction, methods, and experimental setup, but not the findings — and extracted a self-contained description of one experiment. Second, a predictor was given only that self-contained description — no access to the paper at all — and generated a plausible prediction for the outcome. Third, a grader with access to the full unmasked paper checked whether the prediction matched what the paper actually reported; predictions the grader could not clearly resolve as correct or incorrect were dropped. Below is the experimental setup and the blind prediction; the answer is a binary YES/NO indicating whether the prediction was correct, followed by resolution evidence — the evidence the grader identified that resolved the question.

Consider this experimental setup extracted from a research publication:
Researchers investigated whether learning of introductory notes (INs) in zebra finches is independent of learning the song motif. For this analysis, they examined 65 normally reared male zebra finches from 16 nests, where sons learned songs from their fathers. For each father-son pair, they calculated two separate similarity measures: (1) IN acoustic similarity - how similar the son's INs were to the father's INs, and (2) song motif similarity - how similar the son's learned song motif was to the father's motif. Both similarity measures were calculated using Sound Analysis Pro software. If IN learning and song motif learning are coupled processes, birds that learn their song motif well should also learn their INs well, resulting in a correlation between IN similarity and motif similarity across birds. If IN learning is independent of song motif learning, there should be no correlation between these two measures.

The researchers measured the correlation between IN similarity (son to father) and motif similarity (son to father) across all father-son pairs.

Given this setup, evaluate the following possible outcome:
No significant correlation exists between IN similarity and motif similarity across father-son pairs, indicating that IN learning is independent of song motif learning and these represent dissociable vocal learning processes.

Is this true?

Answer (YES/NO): YES